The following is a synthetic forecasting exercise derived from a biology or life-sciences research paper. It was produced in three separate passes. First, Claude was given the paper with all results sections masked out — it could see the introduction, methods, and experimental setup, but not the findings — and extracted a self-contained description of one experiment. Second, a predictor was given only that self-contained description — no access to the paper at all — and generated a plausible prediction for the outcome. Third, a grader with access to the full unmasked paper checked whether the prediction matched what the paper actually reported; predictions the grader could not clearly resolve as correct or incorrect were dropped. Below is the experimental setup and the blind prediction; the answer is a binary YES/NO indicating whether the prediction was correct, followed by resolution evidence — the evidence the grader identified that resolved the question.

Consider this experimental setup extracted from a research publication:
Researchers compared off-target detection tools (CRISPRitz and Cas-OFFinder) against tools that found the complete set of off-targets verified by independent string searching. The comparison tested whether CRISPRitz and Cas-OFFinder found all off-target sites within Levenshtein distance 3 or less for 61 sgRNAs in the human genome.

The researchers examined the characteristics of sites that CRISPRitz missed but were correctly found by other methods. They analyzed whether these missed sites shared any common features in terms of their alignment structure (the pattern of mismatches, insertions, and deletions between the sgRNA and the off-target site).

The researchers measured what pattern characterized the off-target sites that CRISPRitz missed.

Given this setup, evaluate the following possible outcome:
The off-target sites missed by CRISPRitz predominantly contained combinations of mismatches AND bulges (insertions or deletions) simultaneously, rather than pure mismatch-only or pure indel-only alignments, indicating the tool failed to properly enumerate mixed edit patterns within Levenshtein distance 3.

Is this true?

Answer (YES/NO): NO